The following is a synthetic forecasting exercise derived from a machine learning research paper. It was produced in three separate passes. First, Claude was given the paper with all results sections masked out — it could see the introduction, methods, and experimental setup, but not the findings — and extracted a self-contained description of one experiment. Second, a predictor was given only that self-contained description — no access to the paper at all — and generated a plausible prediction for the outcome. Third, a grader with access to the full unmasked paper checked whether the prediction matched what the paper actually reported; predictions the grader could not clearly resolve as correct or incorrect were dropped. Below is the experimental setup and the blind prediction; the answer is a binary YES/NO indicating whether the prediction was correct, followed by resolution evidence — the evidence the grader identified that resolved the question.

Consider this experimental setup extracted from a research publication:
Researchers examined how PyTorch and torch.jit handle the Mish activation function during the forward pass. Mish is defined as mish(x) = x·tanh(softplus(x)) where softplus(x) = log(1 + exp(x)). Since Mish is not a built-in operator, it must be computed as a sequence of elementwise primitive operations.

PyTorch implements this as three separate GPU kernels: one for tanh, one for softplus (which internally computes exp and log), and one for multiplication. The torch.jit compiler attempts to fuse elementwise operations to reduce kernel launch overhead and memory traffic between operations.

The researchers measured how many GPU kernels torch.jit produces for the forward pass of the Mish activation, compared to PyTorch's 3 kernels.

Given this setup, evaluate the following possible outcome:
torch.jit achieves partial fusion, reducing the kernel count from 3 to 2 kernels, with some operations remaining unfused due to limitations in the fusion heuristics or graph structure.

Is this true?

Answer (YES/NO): YES